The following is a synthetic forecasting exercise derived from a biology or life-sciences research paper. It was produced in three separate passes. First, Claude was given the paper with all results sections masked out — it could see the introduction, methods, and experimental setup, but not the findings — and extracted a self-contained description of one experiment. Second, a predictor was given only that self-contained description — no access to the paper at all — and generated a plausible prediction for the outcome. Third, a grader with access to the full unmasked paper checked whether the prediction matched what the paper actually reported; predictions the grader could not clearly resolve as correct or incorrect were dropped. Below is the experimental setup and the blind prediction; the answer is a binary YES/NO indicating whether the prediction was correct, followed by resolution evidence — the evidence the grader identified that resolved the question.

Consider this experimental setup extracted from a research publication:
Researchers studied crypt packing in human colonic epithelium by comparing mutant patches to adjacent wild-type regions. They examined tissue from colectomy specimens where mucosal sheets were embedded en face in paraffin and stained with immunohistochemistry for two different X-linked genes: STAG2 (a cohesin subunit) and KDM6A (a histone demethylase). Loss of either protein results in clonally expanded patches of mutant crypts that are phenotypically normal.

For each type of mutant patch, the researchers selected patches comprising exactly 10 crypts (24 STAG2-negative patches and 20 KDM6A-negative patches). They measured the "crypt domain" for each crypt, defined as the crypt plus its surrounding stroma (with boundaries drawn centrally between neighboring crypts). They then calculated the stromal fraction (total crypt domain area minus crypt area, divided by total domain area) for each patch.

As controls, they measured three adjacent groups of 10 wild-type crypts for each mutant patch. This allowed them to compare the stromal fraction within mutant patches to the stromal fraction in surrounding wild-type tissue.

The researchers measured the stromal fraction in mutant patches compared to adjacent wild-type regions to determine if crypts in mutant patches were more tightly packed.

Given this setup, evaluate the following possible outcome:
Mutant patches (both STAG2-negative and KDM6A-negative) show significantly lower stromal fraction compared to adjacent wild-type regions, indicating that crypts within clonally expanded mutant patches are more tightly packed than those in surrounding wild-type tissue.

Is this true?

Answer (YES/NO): NO